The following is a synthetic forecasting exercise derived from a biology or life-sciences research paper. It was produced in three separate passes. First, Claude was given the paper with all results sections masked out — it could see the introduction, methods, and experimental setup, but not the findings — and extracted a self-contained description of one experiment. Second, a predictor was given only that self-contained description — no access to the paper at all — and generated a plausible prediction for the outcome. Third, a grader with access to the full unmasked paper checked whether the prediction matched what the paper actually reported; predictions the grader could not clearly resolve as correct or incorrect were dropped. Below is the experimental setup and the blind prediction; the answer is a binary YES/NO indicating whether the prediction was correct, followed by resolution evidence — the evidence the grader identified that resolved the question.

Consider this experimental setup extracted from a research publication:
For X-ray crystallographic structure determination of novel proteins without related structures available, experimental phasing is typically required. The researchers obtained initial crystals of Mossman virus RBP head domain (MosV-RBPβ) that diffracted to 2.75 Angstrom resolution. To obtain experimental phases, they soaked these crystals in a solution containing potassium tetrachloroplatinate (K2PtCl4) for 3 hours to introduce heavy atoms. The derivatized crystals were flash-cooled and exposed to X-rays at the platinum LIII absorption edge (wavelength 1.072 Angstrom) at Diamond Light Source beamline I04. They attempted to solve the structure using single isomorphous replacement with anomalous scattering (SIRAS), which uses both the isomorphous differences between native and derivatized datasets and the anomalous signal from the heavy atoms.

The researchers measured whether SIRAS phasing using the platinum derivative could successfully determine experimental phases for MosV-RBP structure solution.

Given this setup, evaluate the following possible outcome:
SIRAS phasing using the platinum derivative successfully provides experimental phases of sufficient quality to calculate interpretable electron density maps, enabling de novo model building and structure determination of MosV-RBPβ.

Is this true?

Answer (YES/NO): YES